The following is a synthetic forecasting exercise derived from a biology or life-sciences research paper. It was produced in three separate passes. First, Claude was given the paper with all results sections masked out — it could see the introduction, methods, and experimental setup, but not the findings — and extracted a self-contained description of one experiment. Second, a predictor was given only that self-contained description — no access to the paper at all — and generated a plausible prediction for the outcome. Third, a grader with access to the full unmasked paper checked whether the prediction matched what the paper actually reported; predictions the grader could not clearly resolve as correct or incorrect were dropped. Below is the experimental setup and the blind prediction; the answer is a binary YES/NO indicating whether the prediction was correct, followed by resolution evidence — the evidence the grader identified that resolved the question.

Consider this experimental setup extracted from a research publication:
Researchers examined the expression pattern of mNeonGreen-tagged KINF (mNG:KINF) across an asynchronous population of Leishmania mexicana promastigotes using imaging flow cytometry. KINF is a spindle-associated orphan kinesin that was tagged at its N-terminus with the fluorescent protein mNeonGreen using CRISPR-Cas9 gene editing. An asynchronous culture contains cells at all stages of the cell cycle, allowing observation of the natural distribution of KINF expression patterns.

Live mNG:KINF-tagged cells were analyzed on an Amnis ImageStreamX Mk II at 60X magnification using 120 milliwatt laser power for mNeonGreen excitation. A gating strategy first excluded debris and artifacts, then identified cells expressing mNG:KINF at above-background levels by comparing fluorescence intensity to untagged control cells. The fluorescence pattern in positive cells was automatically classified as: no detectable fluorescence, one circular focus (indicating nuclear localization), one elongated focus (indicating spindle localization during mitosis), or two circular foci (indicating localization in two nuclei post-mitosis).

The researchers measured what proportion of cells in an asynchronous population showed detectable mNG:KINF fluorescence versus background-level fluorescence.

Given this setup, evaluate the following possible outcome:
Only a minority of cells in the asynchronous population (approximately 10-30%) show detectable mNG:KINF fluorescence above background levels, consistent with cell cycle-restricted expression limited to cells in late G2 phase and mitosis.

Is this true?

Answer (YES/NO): NO